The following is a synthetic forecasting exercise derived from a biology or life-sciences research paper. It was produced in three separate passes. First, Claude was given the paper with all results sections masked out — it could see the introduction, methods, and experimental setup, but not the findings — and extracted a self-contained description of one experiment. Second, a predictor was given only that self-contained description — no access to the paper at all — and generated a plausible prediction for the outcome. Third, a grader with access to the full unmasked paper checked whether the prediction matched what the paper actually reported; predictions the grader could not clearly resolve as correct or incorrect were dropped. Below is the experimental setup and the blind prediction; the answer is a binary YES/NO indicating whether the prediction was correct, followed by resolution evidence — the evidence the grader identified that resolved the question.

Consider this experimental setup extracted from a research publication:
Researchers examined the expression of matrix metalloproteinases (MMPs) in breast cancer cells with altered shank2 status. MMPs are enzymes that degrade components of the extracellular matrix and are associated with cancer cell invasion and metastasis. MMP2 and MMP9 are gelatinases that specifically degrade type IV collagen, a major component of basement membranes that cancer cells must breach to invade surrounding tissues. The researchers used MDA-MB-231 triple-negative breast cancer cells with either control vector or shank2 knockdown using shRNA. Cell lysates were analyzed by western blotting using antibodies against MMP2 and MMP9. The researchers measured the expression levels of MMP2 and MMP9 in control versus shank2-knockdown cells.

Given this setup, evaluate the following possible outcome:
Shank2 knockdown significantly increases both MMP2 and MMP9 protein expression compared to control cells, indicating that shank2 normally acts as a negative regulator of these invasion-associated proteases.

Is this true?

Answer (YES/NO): NO